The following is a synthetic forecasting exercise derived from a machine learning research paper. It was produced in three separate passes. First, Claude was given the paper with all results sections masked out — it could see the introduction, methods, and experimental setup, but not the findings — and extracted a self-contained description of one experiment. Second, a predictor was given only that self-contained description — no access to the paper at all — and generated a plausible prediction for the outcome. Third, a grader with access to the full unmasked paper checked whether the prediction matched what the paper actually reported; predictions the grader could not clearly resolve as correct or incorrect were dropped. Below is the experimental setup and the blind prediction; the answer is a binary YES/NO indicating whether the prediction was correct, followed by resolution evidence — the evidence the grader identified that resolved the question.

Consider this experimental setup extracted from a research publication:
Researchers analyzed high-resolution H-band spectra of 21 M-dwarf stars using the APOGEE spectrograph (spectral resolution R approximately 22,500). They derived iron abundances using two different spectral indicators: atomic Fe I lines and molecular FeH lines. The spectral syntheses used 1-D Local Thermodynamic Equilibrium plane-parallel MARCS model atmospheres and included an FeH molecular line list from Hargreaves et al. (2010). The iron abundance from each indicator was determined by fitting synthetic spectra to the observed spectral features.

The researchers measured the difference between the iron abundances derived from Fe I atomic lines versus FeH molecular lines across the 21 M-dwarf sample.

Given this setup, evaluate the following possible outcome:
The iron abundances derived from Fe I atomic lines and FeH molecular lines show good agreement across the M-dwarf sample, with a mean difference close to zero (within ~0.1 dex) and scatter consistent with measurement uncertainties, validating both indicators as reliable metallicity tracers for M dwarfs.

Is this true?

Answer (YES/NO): NO